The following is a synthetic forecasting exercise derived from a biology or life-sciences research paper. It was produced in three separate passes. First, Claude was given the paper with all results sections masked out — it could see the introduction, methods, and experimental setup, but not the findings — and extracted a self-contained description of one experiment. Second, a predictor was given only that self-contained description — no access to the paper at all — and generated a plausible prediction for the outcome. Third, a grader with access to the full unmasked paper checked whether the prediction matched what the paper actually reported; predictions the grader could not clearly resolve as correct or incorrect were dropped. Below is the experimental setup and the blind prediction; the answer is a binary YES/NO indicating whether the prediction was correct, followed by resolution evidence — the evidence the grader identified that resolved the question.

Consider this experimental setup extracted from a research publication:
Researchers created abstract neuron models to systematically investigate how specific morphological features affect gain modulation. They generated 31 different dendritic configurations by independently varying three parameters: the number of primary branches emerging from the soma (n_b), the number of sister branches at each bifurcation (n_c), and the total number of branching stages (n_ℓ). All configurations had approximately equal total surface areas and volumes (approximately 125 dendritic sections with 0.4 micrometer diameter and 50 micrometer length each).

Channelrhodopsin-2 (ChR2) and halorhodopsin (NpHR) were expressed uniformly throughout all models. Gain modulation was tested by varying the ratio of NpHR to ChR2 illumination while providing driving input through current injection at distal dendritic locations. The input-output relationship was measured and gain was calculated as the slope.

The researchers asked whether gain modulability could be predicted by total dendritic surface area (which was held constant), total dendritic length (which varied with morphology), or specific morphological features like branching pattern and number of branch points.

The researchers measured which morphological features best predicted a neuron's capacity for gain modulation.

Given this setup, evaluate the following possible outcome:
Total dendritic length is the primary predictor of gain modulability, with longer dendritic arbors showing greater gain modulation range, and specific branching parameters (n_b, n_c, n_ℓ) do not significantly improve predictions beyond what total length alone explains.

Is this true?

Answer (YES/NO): NO